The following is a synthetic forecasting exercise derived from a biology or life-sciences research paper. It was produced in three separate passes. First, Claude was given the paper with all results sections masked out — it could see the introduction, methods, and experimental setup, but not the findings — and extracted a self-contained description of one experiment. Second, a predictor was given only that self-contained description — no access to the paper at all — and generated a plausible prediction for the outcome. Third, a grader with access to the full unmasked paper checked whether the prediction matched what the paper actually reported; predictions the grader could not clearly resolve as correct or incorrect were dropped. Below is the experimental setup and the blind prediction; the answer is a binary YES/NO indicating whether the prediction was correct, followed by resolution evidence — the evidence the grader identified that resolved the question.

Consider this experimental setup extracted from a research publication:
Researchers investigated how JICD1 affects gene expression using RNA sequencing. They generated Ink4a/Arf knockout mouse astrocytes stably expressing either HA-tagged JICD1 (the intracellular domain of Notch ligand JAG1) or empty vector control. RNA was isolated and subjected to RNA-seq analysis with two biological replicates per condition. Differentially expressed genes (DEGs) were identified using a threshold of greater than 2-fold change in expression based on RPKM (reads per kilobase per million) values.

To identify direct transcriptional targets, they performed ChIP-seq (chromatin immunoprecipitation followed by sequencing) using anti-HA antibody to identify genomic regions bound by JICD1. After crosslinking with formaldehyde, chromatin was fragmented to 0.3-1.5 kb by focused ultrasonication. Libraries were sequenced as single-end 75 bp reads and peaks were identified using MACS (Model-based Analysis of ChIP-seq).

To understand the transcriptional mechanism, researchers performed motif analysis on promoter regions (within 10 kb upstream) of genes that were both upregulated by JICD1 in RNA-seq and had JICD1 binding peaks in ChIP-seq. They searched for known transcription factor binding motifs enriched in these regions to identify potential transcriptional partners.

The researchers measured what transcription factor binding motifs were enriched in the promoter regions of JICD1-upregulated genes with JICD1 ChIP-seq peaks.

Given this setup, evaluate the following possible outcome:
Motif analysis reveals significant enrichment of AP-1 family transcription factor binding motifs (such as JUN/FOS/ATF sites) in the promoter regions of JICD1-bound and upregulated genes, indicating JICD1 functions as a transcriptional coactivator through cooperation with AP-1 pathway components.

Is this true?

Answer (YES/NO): NO